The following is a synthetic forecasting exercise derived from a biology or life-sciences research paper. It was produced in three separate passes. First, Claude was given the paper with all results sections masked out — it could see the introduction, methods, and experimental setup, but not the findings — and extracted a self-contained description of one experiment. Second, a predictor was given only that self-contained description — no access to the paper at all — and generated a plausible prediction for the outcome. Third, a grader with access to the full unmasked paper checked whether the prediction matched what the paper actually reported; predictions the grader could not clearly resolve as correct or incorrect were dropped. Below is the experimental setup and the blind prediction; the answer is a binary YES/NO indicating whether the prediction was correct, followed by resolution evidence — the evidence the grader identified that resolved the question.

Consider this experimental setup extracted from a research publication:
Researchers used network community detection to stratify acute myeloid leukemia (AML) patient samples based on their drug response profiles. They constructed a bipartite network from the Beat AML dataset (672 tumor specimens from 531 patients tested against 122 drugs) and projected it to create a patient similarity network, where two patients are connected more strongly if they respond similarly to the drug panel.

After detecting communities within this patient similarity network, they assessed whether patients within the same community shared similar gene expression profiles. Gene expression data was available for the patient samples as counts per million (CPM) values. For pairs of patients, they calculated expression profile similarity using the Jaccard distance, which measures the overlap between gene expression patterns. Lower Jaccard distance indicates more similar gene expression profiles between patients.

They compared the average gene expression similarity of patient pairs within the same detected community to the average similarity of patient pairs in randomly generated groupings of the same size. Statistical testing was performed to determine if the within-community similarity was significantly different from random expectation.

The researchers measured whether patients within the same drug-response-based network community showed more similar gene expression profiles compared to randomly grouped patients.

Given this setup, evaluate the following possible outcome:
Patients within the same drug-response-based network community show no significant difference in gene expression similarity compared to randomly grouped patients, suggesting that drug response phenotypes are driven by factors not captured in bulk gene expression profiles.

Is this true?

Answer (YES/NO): NO